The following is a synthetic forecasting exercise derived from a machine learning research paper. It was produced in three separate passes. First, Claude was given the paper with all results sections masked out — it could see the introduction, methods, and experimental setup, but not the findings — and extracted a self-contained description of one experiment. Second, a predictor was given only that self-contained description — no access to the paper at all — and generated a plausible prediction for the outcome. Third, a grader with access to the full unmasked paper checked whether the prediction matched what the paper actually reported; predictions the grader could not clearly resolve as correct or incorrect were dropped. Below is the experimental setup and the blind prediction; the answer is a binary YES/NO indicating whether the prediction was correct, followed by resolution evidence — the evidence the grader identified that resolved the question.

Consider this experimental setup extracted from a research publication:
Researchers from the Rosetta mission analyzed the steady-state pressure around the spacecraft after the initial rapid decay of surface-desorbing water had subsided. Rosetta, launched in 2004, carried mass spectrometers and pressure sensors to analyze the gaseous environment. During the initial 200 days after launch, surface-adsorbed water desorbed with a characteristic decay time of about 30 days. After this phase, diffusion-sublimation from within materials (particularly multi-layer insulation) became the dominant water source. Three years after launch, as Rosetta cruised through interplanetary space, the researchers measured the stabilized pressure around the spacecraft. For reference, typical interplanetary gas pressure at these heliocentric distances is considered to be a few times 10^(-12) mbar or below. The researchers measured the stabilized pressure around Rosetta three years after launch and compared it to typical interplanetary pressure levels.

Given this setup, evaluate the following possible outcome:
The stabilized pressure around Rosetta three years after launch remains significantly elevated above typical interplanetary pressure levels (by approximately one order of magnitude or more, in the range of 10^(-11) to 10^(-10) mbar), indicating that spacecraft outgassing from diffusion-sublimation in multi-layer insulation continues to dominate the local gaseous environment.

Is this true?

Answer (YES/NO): YES